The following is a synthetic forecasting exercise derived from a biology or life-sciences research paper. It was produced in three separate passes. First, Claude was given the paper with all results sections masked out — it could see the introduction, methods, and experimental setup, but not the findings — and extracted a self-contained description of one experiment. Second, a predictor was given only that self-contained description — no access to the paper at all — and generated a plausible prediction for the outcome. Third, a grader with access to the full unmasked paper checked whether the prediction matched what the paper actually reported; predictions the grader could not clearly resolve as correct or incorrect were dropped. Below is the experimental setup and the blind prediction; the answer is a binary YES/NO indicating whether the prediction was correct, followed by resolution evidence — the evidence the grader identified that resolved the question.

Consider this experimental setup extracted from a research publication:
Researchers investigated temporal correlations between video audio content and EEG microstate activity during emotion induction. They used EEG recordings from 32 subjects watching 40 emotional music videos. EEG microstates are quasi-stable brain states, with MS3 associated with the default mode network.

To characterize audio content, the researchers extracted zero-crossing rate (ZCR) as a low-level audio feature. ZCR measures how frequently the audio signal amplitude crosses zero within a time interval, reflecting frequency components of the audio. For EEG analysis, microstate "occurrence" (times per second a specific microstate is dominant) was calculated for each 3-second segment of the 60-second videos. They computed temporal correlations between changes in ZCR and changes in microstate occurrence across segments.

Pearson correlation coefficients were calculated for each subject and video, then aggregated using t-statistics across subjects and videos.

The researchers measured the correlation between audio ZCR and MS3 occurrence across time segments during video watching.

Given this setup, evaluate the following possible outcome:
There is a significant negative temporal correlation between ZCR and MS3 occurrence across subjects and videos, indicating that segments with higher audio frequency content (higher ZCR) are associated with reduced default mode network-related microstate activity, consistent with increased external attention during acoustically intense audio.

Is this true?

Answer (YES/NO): YES